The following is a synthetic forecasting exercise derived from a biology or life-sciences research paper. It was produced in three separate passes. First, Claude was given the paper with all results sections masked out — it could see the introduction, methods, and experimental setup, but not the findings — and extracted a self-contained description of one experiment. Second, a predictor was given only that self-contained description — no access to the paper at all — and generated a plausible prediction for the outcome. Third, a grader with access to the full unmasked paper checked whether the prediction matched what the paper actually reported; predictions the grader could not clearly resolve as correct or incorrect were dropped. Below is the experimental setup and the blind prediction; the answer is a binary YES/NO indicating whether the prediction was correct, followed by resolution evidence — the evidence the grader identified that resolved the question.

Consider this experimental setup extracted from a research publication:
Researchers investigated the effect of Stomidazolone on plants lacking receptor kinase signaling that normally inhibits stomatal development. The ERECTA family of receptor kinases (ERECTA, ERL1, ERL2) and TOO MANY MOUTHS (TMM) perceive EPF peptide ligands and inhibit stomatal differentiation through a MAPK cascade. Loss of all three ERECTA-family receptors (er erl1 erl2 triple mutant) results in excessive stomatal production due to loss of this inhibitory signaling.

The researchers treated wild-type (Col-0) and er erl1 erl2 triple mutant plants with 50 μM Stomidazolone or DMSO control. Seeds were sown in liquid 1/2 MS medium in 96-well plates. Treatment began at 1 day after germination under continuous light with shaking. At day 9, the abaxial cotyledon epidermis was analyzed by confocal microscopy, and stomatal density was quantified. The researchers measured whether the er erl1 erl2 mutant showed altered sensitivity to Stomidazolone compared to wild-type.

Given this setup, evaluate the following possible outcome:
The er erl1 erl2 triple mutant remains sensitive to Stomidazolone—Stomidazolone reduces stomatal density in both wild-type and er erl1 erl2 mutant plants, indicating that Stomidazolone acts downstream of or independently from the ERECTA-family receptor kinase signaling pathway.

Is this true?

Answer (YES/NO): NO